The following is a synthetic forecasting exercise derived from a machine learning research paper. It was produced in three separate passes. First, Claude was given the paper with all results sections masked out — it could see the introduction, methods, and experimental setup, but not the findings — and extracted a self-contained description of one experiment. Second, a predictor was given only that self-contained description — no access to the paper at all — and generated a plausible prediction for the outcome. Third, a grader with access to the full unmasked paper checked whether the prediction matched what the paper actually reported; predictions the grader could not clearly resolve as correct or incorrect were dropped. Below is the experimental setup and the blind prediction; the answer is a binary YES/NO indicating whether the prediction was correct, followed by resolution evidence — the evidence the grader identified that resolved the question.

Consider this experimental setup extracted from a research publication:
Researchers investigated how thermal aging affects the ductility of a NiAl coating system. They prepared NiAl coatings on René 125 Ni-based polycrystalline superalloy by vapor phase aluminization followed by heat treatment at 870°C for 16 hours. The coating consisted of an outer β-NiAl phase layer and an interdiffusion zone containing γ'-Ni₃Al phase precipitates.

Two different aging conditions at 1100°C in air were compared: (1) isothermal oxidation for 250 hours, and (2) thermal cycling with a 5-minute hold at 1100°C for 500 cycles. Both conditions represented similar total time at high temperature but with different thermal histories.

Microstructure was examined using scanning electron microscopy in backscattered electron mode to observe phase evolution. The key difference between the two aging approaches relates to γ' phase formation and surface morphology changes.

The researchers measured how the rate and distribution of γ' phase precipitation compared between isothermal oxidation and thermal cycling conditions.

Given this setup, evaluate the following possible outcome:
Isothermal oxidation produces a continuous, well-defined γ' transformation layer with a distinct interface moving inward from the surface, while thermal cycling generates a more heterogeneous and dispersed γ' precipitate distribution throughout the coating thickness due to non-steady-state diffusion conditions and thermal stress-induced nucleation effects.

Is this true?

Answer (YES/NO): NO